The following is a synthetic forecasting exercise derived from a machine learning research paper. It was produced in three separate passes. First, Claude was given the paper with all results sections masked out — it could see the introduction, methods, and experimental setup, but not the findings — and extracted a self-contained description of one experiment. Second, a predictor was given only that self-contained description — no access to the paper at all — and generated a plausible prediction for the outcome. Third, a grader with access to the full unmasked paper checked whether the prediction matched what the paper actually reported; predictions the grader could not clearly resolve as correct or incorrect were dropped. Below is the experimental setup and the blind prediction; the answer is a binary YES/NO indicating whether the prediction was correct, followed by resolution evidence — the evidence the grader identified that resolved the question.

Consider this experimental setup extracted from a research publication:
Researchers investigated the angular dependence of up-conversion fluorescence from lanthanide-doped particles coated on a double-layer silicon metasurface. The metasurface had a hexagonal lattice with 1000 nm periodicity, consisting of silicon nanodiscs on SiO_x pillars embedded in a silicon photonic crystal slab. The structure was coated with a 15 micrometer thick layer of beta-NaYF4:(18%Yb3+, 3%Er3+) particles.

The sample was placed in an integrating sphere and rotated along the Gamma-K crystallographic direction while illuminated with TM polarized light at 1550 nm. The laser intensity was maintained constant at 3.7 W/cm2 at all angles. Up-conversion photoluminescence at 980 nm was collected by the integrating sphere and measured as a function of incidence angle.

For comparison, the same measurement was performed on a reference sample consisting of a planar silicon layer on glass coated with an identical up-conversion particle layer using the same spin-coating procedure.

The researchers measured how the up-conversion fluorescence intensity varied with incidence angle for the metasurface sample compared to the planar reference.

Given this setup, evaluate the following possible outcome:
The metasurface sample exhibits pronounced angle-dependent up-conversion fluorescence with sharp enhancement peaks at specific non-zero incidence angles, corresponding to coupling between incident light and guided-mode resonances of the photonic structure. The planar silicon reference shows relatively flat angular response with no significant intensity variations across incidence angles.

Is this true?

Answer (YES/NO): YES